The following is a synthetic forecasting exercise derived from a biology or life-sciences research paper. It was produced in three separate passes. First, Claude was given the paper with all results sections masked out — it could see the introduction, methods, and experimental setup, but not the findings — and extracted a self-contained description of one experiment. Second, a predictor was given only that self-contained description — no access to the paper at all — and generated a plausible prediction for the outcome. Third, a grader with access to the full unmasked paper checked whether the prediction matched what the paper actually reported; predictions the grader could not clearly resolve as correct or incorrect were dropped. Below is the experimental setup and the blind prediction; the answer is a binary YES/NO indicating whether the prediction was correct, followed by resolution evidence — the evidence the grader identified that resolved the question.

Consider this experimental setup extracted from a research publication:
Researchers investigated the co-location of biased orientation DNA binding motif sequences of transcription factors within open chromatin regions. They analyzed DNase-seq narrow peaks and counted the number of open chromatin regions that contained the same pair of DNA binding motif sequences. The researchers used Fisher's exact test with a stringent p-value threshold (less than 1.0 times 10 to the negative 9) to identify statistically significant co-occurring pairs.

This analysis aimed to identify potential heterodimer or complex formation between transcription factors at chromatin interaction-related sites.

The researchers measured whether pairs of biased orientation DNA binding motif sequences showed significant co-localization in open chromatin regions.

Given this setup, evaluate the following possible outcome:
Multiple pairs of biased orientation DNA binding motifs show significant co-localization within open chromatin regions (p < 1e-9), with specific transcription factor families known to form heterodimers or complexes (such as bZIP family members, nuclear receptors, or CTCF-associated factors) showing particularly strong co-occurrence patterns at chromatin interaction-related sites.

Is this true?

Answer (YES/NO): YES